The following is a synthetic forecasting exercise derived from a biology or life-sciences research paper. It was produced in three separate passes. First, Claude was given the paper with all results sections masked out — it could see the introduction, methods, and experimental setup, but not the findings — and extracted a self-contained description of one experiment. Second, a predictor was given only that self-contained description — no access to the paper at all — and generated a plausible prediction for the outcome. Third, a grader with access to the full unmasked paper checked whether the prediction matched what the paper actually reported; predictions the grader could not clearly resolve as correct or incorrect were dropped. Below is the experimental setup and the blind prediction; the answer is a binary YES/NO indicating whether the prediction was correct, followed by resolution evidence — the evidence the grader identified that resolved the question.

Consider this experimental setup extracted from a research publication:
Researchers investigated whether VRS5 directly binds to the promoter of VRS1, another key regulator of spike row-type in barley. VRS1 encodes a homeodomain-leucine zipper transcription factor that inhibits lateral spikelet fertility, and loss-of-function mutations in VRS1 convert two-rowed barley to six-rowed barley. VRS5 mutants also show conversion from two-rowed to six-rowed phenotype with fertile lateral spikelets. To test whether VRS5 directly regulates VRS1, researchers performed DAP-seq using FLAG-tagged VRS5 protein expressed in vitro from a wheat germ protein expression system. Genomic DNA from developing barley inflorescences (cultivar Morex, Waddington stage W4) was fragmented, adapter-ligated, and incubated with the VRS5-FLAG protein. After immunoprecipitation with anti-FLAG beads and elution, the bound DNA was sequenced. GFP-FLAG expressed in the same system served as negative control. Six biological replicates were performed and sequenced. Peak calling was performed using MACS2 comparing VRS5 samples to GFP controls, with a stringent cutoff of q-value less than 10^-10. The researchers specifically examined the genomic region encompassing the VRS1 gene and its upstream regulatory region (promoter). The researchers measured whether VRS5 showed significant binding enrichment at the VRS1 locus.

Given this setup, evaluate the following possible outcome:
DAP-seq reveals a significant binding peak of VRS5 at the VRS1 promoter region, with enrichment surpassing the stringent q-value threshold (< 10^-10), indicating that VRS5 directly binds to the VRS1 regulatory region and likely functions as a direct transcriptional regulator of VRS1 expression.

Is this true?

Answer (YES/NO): YES